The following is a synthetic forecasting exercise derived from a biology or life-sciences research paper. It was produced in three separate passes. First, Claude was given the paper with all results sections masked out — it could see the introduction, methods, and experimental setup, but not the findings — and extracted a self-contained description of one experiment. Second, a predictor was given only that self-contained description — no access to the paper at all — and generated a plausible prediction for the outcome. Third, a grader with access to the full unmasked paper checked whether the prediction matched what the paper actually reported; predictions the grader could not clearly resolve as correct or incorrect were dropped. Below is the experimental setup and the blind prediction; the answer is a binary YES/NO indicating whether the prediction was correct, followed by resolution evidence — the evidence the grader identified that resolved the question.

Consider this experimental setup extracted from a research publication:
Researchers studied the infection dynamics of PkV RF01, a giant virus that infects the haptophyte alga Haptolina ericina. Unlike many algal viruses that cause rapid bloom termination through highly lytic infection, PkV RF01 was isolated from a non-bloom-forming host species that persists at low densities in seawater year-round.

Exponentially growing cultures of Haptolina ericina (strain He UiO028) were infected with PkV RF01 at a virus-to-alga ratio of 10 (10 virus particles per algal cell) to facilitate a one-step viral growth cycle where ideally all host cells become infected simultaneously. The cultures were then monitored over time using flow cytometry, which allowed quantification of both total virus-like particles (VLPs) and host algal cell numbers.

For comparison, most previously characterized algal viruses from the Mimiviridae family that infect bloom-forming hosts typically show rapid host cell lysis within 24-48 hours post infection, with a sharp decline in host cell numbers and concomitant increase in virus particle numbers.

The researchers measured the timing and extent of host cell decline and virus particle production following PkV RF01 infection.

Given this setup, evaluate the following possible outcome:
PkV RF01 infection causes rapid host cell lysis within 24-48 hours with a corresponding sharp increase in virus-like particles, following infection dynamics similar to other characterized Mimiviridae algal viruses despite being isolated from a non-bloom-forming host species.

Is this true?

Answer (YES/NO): NO